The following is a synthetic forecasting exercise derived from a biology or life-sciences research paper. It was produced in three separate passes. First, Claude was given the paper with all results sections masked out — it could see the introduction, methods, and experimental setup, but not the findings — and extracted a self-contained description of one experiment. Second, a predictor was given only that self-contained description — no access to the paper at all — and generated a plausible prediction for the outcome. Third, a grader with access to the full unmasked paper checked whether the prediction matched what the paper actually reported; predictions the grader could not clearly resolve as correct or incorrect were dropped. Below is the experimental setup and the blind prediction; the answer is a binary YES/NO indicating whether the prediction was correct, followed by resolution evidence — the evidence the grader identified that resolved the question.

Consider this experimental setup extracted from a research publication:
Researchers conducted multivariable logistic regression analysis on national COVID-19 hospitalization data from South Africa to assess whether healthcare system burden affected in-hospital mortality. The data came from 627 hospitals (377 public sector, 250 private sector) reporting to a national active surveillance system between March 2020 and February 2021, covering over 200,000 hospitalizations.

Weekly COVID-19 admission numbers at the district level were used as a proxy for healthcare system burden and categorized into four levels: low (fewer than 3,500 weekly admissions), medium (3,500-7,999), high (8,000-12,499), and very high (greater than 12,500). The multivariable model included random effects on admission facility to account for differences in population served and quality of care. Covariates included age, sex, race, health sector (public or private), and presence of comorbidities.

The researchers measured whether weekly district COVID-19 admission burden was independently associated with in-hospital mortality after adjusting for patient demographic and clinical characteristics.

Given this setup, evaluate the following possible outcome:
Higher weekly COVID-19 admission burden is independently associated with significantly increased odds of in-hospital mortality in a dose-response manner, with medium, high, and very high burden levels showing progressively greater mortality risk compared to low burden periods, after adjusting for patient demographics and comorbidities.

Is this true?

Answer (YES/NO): YES